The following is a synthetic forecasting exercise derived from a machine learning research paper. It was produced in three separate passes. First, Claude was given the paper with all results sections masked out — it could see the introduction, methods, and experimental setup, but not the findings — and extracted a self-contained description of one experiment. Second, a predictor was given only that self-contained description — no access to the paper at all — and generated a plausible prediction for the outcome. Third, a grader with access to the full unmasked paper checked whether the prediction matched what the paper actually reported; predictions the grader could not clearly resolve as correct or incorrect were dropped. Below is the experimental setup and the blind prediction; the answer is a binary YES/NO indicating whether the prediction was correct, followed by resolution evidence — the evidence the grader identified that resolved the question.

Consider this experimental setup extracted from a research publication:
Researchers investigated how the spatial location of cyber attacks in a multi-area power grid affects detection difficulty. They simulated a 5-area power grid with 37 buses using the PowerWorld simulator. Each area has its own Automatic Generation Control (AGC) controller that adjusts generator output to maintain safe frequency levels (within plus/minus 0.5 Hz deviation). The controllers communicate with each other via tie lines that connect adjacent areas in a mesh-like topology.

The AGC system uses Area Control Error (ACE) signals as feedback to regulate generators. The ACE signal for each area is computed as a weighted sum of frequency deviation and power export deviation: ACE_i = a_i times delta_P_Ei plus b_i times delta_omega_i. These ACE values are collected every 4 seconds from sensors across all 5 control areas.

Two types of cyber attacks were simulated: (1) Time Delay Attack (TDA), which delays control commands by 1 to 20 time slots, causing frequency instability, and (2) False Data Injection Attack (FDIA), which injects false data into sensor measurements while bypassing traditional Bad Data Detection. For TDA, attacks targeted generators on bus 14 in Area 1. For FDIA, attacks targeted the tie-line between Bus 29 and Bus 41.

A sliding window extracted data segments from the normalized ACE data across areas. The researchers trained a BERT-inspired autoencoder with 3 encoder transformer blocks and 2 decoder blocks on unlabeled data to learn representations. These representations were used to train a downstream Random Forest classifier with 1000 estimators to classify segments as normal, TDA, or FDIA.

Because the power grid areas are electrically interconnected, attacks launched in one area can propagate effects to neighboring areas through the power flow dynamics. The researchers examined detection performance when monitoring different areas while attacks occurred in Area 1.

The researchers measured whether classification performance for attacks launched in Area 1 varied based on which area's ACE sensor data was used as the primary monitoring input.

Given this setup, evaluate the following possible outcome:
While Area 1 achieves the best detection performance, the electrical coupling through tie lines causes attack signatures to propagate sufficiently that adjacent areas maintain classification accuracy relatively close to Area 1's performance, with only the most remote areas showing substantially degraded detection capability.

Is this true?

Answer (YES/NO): NO